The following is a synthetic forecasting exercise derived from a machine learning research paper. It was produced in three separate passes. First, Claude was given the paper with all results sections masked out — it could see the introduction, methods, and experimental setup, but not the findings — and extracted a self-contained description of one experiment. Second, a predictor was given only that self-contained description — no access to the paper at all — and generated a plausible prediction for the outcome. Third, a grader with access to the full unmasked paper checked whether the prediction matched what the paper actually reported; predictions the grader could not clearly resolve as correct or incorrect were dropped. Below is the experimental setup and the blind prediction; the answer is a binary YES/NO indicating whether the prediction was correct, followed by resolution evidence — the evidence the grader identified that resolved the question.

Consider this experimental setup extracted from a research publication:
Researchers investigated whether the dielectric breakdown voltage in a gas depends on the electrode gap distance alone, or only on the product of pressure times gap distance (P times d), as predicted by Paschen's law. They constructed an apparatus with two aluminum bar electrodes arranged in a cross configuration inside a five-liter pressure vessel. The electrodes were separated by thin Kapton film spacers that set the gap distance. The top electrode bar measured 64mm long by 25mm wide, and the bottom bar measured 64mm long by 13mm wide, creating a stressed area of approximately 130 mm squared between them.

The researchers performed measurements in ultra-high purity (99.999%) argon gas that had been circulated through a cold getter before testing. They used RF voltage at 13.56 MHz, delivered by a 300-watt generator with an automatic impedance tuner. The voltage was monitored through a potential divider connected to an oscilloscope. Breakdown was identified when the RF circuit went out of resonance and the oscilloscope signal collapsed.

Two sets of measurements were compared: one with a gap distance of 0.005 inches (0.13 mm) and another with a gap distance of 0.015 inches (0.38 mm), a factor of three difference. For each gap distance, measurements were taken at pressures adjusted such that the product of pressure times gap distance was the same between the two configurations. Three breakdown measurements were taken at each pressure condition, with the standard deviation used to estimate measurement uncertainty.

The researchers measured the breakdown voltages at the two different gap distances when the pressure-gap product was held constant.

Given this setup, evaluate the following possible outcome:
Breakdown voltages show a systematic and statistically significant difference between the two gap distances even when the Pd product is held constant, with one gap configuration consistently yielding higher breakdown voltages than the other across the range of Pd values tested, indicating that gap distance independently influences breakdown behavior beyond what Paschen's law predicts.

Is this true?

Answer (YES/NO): NO